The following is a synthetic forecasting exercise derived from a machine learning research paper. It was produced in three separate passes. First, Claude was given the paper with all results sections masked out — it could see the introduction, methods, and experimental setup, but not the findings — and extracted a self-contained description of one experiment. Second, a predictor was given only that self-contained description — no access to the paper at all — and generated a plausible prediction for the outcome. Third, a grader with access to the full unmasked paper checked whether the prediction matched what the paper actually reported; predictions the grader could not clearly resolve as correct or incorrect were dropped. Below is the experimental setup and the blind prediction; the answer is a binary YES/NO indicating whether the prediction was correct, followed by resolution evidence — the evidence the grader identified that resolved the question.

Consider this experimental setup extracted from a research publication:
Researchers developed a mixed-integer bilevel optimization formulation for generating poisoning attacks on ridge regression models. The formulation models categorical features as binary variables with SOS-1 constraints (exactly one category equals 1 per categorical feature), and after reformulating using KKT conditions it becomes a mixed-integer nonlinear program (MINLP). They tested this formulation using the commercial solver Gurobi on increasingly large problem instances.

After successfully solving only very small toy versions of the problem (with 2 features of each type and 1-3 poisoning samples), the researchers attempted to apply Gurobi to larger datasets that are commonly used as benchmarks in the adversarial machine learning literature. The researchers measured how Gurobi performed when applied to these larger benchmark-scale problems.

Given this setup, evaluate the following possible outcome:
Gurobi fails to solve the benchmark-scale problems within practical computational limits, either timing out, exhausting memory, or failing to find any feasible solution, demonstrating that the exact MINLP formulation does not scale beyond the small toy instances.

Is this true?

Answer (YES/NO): YES